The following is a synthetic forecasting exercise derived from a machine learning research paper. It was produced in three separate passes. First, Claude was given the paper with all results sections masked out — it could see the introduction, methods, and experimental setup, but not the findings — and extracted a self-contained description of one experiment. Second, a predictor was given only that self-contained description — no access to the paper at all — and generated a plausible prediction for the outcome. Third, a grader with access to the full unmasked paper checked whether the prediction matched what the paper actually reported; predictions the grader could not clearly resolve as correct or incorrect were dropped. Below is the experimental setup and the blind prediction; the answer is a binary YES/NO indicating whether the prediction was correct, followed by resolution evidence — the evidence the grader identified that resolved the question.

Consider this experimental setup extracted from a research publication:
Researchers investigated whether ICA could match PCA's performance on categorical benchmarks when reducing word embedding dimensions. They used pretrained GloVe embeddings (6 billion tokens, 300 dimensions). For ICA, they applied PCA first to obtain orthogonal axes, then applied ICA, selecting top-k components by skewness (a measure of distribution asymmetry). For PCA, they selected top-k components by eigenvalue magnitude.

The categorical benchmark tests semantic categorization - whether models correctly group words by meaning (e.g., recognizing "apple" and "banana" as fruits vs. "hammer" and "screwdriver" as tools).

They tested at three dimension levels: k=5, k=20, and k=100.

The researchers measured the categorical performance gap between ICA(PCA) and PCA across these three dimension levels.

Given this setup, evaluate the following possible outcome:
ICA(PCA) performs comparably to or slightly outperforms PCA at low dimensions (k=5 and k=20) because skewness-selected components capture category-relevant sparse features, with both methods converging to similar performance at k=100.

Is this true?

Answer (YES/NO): NO